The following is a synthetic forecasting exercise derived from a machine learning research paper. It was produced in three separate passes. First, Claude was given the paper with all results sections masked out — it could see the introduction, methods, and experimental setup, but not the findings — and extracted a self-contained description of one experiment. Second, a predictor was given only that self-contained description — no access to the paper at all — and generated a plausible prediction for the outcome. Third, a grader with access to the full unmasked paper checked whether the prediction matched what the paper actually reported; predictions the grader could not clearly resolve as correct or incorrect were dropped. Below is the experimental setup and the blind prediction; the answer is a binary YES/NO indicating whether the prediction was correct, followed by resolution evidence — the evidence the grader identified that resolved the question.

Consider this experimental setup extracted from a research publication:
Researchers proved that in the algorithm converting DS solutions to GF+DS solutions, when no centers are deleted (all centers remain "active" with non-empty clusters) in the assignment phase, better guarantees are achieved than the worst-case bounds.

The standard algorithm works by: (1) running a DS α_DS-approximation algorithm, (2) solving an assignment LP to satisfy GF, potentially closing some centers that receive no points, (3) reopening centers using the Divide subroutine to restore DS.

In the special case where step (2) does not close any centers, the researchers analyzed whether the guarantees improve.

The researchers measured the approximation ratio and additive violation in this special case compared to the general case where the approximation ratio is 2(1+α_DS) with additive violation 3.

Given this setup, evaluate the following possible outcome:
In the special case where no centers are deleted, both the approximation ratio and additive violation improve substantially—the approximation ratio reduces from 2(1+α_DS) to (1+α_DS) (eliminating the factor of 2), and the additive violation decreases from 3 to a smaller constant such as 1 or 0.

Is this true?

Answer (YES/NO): NO